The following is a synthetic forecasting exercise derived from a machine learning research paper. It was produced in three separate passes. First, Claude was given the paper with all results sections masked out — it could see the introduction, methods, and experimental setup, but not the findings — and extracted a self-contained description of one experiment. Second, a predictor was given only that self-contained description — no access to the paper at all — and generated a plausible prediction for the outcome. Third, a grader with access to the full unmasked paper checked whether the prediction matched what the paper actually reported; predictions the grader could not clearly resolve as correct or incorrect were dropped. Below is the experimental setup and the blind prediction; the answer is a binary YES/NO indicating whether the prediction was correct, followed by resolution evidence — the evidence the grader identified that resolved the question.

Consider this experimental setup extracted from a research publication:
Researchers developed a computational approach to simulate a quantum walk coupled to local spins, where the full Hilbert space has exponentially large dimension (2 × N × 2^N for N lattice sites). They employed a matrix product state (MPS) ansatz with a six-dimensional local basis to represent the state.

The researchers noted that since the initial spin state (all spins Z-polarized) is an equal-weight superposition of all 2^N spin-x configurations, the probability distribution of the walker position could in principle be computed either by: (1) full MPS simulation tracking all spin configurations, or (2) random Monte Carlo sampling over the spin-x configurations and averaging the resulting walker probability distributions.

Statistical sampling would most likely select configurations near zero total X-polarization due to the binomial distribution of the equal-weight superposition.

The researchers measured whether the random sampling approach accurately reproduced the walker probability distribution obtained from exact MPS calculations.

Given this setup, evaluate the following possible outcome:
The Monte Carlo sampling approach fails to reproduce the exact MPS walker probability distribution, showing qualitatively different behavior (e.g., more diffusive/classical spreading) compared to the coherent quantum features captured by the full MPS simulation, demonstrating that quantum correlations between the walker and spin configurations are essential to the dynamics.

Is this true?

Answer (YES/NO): NO